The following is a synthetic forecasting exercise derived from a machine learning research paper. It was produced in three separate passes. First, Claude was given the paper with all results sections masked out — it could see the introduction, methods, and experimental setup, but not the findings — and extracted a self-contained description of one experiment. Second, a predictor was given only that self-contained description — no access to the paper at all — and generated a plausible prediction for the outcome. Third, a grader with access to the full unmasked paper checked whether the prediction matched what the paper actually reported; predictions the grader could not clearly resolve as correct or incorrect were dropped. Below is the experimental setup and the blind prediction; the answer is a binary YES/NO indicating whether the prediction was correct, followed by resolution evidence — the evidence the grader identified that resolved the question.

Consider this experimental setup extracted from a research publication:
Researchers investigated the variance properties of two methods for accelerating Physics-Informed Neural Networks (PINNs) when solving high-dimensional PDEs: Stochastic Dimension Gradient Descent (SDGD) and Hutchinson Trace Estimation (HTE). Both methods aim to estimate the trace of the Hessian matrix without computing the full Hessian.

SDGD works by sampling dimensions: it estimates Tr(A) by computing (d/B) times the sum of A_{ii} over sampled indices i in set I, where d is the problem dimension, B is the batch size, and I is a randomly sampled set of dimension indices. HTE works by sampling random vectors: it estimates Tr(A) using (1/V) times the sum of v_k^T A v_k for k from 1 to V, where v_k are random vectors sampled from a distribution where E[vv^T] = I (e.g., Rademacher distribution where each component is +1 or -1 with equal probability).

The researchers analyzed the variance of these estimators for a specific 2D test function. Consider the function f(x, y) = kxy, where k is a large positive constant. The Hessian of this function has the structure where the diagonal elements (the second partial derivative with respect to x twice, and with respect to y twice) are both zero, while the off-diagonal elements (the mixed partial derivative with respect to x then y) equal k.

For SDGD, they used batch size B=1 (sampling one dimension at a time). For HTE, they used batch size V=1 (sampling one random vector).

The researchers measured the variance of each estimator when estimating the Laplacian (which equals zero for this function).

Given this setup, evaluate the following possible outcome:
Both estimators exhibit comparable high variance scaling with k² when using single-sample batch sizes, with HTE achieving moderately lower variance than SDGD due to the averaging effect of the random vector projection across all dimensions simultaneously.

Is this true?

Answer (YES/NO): NO